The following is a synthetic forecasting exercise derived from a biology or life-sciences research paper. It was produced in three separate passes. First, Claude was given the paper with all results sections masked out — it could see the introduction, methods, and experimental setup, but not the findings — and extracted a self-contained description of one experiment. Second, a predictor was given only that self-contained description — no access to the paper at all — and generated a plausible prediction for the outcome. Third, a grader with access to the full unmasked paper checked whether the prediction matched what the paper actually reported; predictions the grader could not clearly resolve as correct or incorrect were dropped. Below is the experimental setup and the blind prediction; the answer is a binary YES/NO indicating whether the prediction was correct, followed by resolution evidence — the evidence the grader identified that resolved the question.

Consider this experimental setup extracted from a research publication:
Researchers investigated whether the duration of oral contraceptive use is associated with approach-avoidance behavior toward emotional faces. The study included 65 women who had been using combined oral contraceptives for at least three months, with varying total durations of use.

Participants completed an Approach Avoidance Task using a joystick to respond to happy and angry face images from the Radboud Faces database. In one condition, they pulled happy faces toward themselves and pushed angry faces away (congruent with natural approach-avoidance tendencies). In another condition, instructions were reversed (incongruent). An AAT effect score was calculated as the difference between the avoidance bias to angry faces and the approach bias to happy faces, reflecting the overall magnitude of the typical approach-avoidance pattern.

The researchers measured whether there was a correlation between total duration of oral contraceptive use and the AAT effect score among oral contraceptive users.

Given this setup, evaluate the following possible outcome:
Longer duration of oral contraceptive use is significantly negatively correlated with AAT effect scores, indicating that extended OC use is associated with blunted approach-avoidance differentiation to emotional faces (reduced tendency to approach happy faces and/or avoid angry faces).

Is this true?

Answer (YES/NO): NO